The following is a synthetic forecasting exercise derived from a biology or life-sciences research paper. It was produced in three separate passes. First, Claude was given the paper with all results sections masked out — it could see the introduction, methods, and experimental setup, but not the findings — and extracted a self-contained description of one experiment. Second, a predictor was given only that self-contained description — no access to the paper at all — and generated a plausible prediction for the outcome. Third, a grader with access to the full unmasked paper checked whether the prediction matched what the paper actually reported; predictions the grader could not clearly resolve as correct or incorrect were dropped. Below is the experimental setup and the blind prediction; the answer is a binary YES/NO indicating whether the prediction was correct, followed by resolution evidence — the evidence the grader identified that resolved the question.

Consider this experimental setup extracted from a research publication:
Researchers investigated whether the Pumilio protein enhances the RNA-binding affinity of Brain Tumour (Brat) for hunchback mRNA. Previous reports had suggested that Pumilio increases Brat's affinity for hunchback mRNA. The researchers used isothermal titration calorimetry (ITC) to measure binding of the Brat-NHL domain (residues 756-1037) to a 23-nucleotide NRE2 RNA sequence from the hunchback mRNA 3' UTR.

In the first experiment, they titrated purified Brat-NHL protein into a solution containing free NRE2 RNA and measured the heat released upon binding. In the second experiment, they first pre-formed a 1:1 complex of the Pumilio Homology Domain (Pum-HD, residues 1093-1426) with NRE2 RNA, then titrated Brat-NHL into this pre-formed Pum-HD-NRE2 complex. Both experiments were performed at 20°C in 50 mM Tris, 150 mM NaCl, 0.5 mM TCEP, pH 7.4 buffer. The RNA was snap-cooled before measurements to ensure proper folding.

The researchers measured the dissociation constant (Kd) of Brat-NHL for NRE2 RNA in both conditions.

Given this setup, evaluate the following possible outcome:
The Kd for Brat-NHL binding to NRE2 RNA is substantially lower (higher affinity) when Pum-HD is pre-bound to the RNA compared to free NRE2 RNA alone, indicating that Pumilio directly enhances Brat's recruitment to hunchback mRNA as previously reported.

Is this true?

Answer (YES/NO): NO